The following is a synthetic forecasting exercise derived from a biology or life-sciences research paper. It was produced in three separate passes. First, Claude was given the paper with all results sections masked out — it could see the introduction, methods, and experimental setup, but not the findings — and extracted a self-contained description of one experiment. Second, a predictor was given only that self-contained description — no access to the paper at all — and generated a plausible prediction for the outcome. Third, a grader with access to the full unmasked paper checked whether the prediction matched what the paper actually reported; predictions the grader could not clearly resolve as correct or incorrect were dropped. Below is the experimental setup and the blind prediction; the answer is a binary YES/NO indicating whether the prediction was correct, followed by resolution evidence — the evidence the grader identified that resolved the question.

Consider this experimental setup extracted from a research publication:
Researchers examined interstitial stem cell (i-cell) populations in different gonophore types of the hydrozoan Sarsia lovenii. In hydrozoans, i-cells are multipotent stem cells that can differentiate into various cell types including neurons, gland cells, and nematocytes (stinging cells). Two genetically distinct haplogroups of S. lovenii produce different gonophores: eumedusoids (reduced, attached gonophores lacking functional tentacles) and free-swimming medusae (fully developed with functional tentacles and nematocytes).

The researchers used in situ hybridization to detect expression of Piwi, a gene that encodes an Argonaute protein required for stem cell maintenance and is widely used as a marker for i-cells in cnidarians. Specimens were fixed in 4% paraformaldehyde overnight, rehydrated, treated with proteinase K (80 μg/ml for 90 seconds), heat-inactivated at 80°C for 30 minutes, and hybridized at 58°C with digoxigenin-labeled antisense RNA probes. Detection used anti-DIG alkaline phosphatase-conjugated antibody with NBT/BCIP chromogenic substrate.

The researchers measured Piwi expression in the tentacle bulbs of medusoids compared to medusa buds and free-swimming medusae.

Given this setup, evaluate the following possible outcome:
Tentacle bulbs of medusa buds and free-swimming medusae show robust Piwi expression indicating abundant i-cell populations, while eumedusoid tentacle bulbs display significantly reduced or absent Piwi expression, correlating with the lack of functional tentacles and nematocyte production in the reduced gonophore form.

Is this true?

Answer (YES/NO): NO